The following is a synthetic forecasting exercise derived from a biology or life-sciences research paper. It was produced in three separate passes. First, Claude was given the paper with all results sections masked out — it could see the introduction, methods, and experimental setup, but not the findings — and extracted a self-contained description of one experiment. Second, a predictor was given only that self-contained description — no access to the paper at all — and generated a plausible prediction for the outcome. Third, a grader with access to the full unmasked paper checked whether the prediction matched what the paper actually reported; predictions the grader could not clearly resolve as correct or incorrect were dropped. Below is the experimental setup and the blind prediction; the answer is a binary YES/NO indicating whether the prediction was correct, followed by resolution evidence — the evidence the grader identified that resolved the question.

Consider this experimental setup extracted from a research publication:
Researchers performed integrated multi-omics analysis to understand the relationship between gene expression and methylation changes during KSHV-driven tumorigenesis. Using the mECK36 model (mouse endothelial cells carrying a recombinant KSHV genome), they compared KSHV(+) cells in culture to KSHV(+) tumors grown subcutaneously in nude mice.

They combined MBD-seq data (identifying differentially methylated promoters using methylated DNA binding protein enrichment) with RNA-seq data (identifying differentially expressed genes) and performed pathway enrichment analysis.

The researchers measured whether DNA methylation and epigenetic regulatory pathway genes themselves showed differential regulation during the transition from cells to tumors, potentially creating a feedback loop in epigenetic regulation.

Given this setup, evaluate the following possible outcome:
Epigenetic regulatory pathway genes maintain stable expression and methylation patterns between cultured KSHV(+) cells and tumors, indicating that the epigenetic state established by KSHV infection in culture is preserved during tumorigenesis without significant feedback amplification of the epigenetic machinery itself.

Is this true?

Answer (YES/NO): NO